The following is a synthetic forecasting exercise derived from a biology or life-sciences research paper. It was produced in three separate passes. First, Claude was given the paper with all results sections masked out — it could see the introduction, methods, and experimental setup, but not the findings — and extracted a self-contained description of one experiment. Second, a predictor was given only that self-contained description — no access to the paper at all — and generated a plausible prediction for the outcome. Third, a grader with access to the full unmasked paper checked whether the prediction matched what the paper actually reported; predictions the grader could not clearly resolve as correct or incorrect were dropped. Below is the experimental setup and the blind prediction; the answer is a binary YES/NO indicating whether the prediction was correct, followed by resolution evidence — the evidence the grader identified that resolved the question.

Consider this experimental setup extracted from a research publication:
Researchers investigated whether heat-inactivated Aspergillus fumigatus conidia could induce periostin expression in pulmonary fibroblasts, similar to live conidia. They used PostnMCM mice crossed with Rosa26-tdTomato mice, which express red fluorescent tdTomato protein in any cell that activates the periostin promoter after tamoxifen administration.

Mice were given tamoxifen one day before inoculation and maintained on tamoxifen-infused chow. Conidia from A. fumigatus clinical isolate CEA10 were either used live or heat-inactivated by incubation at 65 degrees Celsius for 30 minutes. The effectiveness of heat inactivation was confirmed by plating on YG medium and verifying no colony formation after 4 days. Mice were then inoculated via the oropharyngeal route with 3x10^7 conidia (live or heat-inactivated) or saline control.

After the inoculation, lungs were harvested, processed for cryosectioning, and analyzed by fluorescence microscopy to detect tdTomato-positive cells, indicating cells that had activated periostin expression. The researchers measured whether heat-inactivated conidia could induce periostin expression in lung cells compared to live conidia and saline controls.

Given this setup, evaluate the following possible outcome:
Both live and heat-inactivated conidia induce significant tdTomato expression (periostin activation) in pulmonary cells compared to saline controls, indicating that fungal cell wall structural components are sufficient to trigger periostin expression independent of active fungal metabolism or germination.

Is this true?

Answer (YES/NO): YES